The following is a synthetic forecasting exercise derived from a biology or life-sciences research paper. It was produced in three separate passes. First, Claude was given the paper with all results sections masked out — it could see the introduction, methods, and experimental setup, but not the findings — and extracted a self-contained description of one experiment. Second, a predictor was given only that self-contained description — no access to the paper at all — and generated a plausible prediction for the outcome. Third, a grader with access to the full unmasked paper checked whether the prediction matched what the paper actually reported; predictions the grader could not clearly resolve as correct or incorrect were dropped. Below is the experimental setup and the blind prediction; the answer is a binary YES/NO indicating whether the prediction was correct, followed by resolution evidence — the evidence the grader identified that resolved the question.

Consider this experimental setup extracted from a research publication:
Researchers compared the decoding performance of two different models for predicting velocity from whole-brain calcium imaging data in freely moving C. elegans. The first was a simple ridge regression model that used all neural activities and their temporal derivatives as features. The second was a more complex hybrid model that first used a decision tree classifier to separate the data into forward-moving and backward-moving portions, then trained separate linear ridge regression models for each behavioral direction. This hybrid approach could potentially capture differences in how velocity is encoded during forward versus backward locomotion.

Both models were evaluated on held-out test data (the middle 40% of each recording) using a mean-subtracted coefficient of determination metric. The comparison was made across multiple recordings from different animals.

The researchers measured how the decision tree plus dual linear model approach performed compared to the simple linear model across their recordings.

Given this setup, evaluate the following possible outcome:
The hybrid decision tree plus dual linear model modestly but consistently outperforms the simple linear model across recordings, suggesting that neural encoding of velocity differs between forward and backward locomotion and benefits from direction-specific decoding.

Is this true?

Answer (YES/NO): NO